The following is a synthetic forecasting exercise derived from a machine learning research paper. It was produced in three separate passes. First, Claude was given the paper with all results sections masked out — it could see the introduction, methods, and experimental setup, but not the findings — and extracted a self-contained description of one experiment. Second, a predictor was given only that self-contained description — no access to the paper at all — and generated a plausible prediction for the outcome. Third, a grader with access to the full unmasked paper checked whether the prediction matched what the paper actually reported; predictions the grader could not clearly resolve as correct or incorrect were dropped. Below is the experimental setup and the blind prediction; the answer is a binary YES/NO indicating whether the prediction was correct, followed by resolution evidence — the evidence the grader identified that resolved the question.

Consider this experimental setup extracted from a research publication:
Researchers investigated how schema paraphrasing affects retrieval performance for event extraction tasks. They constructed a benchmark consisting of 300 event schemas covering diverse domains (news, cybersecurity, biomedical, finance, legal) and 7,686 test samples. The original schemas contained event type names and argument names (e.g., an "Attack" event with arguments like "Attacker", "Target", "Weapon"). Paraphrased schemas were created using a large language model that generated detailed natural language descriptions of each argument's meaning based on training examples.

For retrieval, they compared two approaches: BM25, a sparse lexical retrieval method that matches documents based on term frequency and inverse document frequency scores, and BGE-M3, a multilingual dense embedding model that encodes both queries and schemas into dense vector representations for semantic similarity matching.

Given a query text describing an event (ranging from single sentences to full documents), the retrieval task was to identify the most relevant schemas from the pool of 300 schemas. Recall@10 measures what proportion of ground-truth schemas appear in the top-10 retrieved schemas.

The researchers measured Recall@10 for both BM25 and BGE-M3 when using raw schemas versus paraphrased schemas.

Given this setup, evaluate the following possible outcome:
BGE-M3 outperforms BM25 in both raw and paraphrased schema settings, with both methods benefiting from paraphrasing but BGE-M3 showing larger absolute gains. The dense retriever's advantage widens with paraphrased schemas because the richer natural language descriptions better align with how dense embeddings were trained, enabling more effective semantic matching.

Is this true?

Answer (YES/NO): NO